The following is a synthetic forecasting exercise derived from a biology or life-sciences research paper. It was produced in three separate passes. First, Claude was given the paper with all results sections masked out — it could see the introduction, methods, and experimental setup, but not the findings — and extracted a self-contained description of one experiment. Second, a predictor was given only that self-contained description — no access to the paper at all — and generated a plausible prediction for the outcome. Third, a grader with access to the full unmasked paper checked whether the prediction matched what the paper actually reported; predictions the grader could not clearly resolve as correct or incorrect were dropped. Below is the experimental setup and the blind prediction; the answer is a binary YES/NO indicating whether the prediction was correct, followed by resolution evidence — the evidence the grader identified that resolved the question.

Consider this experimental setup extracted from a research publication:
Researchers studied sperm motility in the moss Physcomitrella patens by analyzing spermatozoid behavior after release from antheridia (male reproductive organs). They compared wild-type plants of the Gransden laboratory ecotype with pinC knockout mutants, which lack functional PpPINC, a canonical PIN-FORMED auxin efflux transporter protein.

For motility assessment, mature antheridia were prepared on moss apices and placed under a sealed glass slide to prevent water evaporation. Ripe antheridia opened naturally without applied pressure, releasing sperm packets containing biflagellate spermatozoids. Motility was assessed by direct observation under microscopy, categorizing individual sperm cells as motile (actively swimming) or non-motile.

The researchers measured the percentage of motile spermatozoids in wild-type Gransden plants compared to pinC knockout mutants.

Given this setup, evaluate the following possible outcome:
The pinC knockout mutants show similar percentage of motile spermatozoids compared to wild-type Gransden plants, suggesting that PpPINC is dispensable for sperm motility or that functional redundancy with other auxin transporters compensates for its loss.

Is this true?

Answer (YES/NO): NO